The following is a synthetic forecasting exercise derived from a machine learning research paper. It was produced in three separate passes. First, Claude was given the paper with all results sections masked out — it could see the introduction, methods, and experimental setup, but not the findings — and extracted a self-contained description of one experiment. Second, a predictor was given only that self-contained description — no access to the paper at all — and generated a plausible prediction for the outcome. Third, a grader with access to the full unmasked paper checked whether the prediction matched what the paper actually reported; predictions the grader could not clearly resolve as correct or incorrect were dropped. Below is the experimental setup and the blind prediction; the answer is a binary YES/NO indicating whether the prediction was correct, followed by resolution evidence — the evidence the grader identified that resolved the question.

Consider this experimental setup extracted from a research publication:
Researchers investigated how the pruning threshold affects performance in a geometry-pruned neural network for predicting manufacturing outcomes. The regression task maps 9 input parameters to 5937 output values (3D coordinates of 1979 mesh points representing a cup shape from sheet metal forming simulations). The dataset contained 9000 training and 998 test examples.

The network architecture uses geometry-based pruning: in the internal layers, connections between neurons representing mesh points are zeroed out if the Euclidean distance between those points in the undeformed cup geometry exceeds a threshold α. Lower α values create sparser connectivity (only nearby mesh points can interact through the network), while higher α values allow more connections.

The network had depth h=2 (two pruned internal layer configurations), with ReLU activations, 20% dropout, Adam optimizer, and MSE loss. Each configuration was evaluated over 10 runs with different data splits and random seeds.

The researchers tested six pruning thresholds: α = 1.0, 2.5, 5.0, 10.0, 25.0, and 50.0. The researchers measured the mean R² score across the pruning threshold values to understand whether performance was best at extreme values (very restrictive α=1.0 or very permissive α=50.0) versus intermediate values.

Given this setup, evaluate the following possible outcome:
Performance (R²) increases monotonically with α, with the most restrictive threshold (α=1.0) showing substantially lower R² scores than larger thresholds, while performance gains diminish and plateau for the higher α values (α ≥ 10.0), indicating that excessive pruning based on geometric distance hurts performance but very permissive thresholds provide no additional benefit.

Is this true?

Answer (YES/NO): NO